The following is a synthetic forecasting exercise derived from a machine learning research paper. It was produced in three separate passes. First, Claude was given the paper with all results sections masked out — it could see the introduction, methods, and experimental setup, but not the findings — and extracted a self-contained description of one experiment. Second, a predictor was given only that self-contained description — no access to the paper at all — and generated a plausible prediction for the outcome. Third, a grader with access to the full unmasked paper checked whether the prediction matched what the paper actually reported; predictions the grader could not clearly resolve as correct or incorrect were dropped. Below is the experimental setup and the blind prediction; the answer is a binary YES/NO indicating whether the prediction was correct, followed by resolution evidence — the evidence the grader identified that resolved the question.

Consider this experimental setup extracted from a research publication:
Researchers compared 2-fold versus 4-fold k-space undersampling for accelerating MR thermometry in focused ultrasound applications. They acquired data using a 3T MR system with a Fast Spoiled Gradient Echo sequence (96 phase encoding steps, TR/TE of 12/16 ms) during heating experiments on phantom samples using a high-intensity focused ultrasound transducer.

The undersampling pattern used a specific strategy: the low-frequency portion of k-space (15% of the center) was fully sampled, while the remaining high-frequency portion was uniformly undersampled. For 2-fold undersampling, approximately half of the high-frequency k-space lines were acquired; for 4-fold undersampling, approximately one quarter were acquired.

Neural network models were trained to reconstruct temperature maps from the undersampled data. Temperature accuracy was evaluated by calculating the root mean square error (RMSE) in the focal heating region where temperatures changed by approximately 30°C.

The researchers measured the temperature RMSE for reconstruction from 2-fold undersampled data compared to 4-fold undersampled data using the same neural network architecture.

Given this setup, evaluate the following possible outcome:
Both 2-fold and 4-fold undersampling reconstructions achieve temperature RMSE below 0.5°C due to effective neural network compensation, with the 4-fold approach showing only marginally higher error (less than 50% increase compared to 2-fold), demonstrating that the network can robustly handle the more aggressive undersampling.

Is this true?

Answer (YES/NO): NO